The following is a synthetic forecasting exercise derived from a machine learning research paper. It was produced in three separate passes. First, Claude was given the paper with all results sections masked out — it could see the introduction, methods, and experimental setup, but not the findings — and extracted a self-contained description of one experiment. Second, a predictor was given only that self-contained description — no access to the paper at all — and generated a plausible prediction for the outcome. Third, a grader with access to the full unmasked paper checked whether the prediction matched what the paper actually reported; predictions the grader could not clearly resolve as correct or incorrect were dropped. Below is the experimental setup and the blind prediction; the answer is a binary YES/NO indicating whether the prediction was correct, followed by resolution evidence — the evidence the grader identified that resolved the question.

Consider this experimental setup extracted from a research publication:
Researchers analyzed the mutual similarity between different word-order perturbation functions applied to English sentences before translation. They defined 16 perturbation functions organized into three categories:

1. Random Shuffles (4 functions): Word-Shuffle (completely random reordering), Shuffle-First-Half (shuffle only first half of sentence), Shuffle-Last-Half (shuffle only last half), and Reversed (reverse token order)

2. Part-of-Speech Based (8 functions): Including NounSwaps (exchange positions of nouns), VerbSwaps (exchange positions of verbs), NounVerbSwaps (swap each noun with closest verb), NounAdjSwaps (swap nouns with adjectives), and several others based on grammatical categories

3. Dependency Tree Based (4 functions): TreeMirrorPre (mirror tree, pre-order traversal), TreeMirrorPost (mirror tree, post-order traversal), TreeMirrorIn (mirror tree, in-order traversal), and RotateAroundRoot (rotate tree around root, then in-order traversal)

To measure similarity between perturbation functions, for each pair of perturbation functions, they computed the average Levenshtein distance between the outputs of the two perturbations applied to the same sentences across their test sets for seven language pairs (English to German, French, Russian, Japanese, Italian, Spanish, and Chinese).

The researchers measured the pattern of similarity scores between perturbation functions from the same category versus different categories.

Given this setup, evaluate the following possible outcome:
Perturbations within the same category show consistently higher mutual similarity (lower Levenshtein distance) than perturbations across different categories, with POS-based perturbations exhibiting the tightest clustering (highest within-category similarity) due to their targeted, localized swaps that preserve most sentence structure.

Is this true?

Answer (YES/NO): NO